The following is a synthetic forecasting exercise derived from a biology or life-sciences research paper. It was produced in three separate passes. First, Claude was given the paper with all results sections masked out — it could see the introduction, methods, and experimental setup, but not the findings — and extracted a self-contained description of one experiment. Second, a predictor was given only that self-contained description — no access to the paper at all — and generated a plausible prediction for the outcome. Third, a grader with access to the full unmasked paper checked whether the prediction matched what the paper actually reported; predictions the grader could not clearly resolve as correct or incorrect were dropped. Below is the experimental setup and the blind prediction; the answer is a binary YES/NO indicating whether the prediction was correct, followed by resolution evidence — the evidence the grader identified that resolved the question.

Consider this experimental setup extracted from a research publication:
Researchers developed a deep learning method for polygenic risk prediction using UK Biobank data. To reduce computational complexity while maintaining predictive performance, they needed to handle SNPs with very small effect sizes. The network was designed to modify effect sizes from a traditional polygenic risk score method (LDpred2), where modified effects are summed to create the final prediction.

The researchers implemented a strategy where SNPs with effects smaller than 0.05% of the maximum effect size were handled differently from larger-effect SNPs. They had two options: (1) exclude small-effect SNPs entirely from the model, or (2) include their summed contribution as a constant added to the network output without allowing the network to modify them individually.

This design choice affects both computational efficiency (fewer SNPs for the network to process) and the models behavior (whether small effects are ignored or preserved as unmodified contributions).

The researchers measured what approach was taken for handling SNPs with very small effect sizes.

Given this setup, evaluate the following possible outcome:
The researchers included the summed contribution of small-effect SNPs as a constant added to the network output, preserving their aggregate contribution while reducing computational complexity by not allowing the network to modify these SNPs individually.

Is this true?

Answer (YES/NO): YES